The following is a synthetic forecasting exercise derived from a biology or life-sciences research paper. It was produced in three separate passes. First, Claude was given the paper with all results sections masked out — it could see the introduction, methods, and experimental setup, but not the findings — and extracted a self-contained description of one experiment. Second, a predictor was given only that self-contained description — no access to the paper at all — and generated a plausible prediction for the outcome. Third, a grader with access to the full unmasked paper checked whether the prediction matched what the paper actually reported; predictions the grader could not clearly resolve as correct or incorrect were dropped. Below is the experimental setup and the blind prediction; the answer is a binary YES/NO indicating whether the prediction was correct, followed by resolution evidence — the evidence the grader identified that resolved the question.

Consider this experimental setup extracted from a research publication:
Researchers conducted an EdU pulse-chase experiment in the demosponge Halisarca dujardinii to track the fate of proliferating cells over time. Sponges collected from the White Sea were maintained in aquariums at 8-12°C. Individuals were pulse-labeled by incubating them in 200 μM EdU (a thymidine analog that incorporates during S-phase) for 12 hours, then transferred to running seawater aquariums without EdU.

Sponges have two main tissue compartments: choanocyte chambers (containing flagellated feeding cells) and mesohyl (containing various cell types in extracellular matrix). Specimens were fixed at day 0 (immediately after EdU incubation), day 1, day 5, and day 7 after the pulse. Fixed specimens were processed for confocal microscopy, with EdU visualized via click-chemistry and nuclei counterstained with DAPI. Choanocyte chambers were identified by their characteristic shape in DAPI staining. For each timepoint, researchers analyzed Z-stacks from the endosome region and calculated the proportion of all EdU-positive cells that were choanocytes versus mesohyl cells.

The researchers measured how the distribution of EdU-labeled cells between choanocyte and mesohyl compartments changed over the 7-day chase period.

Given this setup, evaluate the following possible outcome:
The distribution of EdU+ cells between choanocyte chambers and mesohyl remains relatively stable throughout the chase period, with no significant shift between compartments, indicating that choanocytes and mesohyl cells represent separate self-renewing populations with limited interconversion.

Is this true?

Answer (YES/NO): NO